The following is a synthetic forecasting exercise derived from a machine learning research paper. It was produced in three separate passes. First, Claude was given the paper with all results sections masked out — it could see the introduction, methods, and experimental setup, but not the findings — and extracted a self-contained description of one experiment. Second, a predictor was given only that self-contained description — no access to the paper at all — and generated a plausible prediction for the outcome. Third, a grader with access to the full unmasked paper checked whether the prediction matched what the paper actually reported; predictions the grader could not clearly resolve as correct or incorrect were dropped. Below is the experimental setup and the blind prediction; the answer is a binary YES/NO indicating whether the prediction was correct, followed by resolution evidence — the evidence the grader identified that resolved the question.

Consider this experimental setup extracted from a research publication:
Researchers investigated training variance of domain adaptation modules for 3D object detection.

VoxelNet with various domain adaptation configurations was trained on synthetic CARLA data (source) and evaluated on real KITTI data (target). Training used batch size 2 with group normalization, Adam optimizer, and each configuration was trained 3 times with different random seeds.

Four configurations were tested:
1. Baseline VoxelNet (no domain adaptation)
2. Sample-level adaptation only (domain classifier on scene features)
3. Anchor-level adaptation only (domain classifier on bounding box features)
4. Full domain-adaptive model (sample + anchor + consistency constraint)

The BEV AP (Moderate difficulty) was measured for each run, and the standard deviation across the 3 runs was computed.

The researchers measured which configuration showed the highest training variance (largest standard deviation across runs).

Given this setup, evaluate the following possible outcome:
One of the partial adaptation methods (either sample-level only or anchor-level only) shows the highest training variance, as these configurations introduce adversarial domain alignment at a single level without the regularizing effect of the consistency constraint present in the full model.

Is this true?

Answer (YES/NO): YES